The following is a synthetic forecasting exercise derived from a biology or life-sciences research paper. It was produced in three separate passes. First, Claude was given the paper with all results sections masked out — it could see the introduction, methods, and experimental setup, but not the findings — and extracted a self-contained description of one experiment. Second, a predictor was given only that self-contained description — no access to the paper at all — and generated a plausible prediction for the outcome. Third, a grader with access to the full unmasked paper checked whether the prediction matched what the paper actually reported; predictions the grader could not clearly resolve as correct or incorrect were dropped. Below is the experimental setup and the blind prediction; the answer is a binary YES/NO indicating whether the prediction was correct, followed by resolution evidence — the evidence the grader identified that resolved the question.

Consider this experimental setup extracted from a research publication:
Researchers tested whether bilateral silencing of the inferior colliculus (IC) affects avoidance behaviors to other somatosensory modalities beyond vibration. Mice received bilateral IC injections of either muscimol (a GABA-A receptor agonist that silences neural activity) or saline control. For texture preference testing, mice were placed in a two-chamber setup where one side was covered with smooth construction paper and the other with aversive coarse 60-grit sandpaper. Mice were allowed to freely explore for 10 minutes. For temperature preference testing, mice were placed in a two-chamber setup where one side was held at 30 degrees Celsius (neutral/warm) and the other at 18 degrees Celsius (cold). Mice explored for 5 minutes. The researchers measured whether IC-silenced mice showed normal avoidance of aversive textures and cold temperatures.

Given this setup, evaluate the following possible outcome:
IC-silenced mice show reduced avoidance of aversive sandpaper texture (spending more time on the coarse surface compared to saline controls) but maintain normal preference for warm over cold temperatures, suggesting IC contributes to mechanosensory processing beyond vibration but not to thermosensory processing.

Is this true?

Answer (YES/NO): NO